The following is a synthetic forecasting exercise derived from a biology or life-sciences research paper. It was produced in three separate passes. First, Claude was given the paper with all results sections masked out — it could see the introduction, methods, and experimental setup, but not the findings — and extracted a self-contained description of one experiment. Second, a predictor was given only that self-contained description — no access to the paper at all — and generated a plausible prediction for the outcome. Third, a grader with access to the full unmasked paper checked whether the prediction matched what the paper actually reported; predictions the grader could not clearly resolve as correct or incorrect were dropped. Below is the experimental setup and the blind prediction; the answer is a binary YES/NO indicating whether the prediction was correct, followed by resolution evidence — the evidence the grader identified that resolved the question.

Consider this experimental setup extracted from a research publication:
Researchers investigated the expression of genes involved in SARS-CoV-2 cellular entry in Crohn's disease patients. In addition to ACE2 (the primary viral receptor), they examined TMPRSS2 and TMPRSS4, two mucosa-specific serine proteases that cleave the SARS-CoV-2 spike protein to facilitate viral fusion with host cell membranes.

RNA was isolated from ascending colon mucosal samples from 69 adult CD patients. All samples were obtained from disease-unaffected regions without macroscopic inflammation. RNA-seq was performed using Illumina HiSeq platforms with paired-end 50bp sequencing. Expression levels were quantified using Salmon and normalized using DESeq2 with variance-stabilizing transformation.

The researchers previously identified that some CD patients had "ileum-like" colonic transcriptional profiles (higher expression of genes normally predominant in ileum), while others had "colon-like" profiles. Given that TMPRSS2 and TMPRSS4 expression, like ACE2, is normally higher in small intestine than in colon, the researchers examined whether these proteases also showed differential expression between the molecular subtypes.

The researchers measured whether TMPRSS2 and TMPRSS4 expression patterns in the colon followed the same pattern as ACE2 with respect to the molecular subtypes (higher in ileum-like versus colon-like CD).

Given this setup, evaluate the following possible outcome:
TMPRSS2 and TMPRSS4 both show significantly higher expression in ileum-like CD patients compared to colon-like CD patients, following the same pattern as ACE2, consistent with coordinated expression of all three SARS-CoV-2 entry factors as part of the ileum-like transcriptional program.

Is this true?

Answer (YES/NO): NO